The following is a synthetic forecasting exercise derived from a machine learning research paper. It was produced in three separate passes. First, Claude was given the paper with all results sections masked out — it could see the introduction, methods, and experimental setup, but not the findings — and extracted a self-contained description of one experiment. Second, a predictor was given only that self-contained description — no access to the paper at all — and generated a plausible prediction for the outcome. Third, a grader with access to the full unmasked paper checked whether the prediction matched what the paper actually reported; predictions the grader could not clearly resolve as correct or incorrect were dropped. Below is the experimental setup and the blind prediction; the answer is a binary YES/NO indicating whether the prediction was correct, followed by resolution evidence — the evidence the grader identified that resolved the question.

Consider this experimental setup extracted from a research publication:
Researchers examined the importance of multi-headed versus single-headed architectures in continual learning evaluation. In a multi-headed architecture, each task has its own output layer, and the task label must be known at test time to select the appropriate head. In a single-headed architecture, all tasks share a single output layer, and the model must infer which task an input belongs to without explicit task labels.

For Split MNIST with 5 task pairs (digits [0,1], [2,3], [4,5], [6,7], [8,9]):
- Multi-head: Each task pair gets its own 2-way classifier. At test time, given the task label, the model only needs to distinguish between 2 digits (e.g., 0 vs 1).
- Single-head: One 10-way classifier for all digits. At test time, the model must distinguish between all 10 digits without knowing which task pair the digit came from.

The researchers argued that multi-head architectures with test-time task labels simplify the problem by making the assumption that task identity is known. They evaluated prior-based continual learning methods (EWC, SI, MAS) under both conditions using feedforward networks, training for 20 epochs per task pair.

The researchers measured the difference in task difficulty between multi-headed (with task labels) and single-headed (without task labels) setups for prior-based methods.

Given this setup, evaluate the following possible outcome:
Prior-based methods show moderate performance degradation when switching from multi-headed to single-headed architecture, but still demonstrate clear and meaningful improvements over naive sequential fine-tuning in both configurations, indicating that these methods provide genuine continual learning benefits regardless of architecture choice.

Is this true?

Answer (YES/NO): NO